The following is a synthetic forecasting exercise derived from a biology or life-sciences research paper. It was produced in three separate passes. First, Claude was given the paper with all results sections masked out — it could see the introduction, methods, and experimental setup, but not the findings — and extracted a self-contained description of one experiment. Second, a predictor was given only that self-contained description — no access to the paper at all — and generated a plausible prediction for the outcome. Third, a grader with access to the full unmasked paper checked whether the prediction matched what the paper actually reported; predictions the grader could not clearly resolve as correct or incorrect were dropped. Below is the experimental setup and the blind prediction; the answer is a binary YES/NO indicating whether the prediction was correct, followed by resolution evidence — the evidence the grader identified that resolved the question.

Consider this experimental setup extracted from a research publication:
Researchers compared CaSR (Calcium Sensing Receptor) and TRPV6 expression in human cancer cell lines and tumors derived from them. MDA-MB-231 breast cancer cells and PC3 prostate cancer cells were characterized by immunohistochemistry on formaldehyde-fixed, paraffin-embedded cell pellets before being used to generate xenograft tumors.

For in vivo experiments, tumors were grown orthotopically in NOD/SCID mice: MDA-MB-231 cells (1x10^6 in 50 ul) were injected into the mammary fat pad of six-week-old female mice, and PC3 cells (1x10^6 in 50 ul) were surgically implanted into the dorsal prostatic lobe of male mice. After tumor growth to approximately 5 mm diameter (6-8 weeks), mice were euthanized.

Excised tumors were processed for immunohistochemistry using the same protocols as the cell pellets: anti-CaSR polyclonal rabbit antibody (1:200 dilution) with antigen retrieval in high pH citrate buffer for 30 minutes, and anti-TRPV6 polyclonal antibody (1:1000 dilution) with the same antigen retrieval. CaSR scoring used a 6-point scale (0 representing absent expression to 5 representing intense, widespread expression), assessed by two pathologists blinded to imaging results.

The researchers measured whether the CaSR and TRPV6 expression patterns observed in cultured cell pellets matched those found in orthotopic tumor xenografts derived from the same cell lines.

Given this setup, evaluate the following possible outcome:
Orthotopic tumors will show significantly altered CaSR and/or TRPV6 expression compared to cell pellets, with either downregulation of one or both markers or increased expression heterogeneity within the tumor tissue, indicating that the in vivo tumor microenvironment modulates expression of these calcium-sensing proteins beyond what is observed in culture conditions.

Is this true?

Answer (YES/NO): YES